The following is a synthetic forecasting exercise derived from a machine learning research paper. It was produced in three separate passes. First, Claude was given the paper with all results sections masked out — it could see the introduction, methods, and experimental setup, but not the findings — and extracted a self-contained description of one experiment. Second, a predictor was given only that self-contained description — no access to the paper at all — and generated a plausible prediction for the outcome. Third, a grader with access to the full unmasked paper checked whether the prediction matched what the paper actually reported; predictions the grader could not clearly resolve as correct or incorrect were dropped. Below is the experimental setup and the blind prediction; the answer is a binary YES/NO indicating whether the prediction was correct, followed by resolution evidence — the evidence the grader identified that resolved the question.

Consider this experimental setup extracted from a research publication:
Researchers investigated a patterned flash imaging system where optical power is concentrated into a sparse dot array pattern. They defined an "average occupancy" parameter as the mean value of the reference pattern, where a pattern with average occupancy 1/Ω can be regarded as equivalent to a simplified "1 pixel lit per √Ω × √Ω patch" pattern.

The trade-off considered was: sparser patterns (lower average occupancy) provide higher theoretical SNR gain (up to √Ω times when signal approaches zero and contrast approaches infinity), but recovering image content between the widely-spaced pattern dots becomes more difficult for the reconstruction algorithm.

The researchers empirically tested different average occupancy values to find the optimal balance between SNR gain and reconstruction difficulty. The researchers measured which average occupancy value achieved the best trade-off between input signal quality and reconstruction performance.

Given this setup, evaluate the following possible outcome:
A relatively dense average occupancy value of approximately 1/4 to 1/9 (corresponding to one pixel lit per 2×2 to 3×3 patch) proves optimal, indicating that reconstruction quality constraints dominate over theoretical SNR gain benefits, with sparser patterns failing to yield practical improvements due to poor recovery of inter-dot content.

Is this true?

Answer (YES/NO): NO